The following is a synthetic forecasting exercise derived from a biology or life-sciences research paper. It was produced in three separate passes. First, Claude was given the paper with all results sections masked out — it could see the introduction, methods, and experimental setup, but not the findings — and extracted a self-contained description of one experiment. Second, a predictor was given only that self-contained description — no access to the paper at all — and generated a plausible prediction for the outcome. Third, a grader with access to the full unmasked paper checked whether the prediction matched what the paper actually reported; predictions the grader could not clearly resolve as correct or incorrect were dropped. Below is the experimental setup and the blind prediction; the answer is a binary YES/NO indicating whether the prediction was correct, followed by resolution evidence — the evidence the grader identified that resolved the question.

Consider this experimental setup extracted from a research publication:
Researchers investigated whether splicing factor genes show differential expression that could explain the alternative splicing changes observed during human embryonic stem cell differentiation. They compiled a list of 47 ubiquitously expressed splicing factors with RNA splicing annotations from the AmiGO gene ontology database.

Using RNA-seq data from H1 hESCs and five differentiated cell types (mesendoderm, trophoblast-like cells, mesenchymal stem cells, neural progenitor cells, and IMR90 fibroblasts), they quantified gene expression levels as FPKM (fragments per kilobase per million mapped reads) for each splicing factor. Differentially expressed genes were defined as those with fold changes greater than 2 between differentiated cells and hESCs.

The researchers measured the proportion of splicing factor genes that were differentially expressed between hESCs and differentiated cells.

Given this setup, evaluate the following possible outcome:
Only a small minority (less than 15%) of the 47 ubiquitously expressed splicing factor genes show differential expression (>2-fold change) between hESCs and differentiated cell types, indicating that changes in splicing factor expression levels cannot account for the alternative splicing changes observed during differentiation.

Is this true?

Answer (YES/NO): YES